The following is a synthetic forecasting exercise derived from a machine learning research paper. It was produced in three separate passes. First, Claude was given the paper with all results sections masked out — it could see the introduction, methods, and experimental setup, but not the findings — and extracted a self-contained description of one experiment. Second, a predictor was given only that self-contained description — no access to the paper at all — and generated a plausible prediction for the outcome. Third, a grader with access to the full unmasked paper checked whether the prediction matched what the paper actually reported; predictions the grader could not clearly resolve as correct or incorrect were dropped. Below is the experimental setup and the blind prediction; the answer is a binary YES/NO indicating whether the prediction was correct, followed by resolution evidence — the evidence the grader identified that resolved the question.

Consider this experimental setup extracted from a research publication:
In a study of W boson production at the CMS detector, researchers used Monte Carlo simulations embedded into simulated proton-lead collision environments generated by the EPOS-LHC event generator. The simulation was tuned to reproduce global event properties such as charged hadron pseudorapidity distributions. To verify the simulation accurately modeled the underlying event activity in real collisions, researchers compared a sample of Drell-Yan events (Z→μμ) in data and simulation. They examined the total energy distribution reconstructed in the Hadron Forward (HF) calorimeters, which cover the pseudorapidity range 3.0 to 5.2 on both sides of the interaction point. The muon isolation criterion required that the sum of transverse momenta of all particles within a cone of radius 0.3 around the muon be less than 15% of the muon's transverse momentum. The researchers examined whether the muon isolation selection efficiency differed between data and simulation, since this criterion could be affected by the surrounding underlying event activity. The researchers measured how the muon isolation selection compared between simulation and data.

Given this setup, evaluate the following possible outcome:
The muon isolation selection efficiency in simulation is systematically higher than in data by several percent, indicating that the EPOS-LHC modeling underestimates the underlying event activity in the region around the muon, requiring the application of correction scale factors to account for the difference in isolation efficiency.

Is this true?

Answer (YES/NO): YES